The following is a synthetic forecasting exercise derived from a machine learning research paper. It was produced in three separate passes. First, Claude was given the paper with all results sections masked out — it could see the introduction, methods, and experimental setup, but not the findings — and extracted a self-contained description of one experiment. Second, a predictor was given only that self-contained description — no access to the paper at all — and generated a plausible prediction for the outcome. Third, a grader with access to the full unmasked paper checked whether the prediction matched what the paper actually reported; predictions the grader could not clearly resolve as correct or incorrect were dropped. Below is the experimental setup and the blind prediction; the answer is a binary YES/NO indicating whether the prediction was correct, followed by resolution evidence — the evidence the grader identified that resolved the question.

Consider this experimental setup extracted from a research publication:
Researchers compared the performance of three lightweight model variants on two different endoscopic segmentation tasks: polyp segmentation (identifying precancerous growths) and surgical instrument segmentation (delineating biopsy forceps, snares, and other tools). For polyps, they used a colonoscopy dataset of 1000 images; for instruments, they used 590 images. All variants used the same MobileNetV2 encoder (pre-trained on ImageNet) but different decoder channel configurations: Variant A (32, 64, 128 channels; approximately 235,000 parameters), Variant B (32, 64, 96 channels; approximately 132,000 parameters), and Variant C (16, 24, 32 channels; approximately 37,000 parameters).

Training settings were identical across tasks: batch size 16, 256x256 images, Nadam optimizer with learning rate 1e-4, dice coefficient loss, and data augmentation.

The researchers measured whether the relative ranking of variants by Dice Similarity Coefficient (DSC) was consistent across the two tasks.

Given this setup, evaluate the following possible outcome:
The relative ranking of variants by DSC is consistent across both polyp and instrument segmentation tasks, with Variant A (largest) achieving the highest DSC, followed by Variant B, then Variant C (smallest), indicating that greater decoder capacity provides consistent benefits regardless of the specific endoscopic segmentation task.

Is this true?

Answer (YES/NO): NO